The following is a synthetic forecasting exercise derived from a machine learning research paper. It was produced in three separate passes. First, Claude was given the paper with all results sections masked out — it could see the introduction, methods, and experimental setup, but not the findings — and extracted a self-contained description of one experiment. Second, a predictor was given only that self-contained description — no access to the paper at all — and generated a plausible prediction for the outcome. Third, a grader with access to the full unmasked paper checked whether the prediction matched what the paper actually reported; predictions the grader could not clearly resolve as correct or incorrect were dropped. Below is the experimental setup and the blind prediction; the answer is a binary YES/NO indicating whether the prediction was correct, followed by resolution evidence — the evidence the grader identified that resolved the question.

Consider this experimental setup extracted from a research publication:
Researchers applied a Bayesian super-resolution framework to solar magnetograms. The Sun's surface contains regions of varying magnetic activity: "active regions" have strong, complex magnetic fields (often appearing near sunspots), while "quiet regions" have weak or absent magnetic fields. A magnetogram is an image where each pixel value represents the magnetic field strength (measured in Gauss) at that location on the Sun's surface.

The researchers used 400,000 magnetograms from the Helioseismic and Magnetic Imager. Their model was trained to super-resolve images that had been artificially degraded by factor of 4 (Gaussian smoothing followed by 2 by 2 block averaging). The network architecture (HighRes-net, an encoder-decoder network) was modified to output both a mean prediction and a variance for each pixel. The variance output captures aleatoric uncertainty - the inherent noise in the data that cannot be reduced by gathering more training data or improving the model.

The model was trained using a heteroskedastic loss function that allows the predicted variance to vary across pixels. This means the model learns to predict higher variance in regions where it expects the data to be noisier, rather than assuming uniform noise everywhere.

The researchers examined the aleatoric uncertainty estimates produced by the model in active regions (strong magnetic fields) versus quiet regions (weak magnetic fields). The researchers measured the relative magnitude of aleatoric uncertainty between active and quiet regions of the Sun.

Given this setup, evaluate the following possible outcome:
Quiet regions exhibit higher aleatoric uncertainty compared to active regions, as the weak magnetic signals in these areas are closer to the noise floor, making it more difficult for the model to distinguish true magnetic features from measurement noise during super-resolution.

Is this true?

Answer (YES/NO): NO